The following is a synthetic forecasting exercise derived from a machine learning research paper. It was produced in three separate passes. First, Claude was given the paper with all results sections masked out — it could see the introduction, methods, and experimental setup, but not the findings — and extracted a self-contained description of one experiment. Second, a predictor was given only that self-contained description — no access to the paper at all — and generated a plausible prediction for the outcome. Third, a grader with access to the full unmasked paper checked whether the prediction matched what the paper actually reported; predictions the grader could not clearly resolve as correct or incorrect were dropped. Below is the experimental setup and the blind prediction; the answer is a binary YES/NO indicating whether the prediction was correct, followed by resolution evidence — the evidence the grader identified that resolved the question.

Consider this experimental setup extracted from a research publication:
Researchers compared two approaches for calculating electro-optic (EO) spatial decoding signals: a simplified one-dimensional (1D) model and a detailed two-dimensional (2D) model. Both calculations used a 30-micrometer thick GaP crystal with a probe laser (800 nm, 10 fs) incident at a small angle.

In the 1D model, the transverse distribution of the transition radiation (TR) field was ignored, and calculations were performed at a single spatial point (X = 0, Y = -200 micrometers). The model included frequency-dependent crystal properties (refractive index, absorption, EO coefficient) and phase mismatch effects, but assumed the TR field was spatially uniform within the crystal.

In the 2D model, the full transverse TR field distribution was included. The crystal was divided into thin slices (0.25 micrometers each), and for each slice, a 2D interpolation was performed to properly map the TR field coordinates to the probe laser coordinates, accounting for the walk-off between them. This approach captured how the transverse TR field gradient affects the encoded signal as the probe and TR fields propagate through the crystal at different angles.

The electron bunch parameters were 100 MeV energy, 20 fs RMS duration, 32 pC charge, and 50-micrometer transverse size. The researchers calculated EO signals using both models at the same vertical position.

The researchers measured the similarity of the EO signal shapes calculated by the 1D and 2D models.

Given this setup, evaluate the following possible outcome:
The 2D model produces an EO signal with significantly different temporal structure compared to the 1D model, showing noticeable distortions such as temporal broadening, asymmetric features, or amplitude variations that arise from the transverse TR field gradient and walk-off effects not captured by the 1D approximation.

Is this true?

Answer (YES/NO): NO